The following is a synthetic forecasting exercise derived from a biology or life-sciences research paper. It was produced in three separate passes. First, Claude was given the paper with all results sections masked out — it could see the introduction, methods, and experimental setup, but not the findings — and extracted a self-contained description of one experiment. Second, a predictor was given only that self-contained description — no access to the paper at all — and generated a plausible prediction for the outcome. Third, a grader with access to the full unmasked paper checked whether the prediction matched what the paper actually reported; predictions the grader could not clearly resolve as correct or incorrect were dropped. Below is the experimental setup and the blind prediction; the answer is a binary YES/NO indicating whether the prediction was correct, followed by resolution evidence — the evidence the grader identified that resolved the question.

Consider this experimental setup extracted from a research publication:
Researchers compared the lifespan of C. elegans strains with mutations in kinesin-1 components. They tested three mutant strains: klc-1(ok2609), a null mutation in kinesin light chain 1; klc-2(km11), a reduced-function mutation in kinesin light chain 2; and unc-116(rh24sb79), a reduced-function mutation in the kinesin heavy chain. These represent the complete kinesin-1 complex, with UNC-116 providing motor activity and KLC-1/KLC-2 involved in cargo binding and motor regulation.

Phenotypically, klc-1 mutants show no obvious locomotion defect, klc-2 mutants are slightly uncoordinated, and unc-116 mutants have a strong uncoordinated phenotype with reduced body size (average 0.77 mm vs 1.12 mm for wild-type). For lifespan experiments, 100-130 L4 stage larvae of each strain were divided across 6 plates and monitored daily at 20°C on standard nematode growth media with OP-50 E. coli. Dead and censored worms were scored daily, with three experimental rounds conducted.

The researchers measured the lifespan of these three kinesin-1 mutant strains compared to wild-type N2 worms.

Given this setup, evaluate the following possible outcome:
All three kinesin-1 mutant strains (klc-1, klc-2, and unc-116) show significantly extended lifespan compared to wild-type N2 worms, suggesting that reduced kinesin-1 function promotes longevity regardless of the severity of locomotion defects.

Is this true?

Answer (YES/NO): NO